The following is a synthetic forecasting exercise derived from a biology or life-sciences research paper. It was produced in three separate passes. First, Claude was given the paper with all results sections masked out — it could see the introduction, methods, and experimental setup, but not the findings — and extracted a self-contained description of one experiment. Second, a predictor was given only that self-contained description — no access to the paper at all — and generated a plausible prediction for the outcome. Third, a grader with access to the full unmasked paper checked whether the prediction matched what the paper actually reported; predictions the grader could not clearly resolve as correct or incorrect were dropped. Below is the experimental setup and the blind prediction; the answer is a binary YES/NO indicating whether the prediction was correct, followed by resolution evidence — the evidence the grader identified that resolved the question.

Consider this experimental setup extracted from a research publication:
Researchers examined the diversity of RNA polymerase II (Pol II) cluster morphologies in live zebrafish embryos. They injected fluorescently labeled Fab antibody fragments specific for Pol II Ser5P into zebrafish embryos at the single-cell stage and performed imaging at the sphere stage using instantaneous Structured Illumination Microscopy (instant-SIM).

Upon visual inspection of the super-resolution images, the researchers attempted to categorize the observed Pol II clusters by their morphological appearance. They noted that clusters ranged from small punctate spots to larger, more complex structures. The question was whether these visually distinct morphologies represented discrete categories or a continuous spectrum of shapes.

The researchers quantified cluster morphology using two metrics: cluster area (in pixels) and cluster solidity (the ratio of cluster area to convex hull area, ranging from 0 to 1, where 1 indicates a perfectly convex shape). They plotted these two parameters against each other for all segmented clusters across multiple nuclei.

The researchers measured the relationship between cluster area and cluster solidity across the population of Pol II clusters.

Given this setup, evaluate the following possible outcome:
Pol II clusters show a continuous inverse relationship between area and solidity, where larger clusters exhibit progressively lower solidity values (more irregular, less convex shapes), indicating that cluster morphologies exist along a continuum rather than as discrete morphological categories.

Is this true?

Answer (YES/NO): NO